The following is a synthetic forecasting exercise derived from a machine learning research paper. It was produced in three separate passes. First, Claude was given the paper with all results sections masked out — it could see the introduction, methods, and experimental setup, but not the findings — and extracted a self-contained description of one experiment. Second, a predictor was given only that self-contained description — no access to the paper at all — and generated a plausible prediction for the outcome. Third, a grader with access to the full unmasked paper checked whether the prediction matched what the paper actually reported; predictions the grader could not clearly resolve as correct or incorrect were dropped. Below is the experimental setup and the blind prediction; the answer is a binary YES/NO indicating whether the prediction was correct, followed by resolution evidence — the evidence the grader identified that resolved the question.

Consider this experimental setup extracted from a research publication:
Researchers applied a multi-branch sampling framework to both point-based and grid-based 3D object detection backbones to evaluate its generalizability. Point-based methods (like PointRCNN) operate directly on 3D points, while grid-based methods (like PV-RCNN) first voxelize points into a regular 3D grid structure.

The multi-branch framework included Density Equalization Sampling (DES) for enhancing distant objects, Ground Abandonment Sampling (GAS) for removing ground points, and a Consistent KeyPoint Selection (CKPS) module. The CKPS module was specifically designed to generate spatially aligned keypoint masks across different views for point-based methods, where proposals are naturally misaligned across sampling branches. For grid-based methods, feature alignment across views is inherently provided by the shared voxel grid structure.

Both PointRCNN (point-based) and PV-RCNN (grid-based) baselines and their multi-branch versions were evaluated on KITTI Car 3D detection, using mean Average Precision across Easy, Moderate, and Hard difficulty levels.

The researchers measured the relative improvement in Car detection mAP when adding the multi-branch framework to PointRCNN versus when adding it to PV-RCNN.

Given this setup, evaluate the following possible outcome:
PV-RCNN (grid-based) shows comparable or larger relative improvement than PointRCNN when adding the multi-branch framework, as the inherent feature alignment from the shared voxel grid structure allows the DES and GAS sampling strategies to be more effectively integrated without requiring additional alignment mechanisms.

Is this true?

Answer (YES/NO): NO